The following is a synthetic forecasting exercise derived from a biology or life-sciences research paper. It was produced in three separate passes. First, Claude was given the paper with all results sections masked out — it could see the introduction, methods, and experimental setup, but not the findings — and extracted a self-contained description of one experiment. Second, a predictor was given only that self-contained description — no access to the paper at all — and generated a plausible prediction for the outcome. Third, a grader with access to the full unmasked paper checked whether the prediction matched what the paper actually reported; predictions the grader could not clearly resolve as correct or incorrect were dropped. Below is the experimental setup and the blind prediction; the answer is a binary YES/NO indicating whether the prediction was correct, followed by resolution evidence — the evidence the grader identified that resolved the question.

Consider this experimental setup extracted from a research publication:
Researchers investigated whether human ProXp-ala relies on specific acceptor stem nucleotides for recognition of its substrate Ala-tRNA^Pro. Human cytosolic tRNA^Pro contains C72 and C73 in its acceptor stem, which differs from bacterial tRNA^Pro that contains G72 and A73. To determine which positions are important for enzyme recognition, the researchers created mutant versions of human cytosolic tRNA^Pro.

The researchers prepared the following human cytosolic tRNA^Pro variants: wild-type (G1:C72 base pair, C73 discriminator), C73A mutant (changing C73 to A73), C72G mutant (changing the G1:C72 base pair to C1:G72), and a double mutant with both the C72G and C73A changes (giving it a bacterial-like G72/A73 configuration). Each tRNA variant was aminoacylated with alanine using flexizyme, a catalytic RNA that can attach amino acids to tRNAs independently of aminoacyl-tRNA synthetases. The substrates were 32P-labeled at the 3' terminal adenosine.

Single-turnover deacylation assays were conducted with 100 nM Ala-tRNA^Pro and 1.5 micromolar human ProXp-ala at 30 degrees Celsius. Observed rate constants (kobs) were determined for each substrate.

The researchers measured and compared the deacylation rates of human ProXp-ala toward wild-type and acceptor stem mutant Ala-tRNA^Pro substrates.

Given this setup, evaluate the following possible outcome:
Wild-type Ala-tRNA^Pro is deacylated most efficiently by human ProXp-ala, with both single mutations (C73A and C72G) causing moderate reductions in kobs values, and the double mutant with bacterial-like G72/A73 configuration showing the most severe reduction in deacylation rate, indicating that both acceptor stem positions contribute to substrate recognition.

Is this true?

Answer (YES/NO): YES